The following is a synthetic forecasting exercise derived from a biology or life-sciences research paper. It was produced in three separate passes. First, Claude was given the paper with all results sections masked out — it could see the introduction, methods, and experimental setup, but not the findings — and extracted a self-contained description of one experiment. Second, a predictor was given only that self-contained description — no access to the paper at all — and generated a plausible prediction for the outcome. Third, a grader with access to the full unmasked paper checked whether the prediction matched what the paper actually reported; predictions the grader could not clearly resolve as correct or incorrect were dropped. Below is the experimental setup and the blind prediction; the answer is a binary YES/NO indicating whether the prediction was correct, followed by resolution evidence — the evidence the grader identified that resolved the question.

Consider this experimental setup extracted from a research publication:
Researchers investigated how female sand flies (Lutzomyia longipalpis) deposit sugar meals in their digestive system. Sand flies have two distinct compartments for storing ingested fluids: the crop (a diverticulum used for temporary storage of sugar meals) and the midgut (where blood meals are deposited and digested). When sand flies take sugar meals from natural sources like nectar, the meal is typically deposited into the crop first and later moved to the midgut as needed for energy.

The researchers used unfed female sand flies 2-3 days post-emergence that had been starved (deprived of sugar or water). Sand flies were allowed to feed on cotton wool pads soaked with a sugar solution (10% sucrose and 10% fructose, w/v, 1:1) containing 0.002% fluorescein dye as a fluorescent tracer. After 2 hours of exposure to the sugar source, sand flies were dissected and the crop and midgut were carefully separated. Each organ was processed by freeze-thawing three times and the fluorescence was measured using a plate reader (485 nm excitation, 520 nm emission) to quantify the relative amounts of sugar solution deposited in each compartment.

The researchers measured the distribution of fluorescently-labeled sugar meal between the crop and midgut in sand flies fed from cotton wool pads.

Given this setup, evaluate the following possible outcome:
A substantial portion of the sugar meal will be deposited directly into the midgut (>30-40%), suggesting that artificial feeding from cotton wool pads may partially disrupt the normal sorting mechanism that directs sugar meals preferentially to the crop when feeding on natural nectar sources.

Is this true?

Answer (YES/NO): NO